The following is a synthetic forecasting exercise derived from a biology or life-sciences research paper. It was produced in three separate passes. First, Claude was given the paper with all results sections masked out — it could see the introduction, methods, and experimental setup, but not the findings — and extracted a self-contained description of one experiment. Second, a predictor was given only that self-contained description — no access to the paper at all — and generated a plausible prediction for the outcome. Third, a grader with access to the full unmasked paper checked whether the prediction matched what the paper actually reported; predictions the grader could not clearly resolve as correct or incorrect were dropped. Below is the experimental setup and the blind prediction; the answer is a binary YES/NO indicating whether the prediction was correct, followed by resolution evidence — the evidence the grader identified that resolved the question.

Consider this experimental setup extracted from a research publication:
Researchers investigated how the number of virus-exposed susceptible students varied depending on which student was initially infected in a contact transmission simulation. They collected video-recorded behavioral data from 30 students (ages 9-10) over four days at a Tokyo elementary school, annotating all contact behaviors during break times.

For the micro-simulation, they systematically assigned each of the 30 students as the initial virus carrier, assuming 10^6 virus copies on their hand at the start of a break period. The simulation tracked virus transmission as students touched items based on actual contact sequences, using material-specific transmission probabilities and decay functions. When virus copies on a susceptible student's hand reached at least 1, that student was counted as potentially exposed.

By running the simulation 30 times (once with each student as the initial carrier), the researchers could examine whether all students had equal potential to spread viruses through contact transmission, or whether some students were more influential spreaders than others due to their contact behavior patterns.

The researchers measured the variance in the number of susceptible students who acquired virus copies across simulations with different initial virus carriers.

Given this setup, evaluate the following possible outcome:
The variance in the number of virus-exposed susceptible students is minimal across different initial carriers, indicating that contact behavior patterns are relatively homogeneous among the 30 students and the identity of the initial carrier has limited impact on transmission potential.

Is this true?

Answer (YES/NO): NO